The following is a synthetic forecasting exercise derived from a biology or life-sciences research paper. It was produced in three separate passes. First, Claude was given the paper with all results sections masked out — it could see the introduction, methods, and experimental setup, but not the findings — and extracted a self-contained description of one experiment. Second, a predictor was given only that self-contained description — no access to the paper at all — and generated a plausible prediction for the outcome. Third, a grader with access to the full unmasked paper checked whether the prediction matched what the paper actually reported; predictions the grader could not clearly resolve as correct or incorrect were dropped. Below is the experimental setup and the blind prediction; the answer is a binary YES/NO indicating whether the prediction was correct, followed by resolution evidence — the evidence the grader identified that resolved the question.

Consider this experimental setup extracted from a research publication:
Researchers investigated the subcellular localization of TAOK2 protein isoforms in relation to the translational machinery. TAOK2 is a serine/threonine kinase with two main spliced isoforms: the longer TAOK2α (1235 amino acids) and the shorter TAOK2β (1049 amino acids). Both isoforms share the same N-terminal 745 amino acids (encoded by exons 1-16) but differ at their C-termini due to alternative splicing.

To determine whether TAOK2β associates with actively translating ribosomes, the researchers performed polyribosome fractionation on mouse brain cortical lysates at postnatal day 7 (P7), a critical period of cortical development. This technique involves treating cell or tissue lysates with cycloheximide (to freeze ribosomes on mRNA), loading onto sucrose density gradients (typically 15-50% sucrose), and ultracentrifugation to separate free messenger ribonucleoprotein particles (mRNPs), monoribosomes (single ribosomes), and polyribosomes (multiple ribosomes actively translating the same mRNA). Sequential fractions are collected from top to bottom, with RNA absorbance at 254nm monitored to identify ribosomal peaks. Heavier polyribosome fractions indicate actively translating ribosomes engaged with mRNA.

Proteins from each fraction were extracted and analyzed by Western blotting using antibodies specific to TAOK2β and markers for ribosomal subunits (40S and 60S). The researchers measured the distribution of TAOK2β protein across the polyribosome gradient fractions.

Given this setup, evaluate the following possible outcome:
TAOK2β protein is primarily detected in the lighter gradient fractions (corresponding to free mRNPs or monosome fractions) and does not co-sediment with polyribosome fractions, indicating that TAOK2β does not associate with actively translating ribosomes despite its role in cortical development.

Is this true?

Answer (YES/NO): NO